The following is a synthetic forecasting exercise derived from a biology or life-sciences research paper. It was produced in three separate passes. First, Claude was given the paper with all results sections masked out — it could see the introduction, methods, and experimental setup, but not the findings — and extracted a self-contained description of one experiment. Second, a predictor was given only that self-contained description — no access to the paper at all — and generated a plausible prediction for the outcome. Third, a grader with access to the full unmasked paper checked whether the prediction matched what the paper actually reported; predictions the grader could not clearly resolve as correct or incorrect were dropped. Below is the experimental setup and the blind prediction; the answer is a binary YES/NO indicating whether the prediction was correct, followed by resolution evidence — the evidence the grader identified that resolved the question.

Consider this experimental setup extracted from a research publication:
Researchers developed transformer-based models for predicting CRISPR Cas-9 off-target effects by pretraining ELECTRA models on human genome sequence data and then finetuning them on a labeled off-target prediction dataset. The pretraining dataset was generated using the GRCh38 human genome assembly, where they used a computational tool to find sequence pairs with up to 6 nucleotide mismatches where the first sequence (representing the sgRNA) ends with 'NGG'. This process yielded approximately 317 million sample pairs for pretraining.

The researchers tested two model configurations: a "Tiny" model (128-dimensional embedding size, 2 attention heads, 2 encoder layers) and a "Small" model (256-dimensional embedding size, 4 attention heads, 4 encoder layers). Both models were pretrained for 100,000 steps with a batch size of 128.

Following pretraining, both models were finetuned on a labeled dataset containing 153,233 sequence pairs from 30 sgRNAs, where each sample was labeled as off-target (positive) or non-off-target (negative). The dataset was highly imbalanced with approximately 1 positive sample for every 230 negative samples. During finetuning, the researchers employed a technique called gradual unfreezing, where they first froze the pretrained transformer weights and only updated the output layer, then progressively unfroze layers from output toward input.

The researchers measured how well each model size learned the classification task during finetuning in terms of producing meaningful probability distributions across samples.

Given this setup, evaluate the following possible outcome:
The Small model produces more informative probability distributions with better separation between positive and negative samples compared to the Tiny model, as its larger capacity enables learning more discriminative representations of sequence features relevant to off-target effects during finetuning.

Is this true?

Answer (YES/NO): NO